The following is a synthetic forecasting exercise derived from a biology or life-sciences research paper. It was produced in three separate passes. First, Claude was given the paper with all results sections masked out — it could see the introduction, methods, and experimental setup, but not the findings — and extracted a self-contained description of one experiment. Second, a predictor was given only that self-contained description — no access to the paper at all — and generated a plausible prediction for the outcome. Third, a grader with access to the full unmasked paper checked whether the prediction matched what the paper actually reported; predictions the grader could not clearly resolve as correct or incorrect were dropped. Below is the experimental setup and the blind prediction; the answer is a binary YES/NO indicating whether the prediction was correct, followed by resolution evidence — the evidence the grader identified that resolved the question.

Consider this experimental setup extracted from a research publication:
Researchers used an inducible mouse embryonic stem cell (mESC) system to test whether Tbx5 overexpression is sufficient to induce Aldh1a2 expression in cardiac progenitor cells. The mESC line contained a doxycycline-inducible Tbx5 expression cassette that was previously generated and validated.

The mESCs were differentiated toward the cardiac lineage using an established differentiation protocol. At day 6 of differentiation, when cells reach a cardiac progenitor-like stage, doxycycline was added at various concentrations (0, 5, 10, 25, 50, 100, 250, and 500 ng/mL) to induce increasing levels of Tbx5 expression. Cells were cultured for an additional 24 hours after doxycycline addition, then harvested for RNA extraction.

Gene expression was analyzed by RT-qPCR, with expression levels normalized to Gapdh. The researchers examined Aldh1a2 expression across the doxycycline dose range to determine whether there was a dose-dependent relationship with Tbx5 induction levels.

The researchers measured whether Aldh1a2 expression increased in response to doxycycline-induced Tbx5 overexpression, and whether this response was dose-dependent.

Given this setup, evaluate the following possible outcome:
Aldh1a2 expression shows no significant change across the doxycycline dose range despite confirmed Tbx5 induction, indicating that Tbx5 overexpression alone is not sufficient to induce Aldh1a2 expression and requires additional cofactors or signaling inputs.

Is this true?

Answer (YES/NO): NO